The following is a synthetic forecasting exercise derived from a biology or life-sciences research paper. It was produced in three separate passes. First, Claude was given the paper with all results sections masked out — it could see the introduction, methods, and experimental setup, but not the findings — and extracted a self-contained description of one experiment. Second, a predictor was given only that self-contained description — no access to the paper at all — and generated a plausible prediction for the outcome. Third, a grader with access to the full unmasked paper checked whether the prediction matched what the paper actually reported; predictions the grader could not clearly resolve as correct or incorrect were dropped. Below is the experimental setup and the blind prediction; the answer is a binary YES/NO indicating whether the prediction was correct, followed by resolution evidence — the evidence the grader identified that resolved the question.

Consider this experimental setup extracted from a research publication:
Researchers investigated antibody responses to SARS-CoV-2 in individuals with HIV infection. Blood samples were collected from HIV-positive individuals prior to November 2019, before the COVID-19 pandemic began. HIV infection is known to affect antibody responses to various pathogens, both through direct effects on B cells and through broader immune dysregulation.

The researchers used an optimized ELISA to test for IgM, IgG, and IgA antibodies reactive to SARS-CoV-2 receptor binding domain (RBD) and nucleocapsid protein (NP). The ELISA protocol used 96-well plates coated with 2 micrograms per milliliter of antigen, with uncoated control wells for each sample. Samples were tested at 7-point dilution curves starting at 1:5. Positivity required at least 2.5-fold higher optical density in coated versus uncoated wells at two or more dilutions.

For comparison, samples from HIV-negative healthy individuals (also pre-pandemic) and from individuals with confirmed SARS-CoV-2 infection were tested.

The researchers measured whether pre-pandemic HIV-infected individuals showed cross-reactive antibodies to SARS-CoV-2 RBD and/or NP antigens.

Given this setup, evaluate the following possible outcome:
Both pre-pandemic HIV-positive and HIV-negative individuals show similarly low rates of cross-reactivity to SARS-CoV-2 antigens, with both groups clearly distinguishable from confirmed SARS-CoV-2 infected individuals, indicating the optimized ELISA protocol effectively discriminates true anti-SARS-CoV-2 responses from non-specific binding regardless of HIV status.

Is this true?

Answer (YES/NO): NO